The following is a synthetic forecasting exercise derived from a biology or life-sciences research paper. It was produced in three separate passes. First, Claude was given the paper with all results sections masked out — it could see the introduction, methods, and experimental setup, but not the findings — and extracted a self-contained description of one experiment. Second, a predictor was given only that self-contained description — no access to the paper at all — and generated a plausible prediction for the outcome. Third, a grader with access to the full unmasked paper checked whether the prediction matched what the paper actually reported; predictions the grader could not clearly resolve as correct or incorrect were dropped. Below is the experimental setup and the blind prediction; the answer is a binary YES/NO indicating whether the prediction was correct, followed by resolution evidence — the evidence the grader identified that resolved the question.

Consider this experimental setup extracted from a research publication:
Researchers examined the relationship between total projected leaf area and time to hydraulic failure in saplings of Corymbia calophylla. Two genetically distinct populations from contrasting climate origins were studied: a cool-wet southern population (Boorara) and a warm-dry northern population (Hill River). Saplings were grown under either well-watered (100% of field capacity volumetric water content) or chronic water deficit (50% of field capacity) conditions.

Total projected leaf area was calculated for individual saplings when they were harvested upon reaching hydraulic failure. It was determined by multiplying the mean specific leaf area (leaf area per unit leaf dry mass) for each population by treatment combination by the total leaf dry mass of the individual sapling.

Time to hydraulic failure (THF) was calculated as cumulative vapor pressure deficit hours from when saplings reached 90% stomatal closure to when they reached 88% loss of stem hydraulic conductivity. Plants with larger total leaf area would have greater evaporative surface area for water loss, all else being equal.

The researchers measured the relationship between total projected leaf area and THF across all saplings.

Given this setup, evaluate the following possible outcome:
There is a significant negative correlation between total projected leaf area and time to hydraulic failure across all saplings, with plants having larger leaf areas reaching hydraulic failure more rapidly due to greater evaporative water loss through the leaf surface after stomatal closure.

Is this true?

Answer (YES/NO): NO